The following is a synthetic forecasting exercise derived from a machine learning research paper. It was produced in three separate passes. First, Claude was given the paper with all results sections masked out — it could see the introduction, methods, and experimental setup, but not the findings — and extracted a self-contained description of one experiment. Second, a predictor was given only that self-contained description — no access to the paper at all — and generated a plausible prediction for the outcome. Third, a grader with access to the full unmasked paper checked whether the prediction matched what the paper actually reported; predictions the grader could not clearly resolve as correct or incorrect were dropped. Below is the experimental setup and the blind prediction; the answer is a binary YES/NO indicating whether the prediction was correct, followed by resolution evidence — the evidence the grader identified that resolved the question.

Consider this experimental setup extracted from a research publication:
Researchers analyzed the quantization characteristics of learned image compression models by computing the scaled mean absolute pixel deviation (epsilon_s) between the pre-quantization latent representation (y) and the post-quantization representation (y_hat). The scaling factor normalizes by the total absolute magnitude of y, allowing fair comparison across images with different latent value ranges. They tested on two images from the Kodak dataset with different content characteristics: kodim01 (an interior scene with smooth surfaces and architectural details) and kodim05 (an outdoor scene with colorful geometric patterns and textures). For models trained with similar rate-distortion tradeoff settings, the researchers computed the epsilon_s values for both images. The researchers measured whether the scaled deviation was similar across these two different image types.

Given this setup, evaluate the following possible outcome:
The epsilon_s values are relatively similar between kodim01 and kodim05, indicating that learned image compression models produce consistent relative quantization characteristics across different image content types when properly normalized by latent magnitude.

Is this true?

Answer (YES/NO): YES